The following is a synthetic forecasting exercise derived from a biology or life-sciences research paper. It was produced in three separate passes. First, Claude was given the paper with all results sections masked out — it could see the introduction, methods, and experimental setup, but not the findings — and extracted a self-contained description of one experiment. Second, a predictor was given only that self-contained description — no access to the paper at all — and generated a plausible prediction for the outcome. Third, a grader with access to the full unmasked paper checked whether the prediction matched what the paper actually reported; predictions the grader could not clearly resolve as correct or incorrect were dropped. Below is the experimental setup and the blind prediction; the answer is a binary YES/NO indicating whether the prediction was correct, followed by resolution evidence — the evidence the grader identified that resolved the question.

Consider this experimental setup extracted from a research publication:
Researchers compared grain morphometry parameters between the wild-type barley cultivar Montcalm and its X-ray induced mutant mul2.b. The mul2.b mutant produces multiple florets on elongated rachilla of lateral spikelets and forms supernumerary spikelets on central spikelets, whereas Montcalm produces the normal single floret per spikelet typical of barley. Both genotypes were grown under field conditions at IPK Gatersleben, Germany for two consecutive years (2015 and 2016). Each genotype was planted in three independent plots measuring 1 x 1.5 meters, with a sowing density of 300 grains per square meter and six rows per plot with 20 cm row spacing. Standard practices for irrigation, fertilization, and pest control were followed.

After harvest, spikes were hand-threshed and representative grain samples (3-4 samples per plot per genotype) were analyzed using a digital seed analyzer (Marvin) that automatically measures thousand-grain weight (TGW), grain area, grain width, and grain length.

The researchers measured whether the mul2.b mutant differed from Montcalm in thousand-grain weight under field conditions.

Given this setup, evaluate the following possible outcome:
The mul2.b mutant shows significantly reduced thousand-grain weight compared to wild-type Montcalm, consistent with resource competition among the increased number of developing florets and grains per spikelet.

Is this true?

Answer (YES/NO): NO